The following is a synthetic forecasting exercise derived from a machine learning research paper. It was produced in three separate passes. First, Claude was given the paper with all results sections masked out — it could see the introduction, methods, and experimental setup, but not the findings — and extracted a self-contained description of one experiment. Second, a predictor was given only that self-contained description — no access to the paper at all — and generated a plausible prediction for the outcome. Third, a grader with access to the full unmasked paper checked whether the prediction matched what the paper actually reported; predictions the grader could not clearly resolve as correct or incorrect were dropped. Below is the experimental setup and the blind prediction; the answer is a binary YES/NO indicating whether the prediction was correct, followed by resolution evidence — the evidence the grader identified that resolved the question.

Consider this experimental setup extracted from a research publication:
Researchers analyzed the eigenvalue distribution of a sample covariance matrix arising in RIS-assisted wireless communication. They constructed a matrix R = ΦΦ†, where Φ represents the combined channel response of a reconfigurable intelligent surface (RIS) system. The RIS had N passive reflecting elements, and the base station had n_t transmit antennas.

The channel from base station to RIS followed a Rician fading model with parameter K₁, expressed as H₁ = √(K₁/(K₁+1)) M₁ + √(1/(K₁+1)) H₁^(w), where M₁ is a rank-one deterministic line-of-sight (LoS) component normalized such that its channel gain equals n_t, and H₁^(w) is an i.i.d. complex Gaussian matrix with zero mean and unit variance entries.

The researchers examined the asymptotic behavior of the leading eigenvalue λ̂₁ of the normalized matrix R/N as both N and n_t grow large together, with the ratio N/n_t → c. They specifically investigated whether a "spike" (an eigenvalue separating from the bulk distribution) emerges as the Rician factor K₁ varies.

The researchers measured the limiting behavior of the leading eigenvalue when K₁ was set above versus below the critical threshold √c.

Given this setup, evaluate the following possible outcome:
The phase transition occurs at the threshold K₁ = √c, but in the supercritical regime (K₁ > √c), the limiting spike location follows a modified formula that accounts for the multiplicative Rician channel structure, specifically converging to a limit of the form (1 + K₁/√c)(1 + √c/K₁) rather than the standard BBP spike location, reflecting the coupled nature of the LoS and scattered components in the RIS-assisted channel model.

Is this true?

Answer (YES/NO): NO